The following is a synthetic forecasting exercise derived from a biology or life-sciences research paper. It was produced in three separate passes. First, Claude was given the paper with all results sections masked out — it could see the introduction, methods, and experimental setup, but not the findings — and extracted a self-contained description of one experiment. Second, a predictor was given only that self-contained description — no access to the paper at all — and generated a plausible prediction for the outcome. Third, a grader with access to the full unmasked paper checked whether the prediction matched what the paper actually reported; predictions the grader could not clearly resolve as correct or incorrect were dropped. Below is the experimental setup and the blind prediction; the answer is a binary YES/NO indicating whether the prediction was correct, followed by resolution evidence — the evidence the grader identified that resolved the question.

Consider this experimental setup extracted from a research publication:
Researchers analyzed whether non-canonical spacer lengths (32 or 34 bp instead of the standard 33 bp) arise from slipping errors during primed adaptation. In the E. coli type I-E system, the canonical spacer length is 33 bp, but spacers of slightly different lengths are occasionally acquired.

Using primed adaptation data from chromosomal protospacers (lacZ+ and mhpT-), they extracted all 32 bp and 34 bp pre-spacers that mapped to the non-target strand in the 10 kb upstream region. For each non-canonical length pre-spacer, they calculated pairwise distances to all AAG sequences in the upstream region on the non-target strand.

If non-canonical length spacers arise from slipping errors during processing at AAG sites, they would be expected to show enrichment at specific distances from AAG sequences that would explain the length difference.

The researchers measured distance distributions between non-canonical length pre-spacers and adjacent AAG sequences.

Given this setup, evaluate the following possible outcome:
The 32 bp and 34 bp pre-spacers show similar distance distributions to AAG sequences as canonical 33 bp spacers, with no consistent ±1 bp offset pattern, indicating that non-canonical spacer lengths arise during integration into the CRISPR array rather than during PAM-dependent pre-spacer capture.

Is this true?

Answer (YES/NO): NO